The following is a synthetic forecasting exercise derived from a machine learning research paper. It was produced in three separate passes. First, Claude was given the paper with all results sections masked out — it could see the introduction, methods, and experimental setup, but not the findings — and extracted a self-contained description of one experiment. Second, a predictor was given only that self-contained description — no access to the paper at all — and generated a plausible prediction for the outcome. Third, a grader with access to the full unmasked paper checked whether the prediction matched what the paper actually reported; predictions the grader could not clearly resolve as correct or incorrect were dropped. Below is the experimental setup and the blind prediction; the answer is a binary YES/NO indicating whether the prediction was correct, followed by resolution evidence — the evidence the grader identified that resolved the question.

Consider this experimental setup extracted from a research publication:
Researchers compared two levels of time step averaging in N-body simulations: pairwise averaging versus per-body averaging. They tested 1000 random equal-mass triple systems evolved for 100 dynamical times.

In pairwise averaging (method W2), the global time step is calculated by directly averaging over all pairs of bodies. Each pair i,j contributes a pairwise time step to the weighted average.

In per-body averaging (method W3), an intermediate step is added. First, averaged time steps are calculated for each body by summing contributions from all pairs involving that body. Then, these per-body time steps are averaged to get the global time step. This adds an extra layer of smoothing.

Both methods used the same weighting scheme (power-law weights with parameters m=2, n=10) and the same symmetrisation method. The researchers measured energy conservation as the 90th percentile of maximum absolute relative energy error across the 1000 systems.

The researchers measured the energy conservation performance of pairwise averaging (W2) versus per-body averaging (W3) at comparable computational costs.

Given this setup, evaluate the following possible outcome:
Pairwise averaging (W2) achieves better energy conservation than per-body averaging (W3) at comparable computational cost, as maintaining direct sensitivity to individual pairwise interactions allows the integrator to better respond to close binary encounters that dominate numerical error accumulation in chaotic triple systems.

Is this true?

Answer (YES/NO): NO